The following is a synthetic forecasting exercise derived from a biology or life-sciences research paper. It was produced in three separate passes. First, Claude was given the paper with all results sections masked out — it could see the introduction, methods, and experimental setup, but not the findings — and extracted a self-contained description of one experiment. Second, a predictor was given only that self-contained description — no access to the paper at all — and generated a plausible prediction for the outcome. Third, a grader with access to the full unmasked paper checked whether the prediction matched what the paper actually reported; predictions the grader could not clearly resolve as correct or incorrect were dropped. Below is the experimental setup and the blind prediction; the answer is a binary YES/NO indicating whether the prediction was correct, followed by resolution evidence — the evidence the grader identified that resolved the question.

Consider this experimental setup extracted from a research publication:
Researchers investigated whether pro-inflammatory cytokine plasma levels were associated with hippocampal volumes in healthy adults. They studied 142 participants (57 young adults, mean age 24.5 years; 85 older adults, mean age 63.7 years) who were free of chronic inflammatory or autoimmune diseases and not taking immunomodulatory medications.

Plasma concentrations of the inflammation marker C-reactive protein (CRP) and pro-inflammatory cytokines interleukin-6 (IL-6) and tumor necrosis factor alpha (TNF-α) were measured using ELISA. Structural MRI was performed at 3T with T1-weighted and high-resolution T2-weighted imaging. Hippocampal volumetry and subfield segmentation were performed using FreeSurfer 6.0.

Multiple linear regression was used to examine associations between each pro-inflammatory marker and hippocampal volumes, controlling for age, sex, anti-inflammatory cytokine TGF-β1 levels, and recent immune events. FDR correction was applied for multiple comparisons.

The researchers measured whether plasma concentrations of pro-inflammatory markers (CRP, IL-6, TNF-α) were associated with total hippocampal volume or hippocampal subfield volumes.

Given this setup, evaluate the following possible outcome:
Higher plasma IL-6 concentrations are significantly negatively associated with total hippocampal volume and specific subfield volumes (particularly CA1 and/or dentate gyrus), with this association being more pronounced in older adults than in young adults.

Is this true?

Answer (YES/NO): NO